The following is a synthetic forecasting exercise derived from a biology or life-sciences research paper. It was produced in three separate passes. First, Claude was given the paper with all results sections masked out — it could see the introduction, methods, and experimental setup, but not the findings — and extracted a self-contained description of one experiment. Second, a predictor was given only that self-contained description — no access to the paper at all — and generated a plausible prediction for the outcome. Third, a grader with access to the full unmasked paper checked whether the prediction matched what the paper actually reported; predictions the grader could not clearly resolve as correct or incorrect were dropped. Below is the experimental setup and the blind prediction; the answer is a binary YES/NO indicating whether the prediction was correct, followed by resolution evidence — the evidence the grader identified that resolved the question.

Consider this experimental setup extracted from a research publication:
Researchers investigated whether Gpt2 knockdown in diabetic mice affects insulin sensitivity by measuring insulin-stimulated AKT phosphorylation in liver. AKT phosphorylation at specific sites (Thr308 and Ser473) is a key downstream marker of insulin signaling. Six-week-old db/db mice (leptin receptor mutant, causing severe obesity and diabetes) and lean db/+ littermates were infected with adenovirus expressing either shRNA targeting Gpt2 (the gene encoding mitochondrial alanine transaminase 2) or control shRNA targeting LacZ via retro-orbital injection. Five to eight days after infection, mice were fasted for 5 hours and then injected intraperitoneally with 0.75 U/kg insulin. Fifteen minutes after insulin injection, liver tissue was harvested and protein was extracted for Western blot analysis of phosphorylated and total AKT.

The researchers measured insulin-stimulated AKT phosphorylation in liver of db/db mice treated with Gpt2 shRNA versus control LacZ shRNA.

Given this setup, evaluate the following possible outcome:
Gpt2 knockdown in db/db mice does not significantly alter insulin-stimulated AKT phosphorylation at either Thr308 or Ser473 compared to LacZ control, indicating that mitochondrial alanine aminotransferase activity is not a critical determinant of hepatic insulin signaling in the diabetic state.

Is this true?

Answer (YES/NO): YES